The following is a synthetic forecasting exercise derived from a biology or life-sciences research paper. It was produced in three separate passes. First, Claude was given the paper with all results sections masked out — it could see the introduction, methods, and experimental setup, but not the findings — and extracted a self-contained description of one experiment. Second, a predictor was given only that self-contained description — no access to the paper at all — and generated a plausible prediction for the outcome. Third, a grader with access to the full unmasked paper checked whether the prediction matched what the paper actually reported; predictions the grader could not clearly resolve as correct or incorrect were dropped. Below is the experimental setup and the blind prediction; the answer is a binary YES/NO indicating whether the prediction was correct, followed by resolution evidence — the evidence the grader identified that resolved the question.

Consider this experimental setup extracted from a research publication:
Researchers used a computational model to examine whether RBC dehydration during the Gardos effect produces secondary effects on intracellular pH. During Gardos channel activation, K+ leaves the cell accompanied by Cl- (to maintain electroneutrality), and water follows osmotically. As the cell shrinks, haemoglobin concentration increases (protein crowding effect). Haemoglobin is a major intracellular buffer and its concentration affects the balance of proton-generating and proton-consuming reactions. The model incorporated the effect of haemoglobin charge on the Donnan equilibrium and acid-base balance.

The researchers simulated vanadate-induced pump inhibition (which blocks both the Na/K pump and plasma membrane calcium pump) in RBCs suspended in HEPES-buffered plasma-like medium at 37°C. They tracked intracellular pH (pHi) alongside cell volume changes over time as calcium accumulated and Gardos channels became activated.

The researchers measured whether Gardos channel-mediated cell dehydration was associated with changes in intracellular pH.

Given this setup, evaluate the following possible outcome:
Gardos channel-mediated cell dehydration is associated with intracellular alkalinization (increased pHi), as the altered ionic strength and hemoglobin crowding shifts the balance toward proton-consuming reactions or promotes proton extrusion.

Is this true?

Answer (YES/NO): NO